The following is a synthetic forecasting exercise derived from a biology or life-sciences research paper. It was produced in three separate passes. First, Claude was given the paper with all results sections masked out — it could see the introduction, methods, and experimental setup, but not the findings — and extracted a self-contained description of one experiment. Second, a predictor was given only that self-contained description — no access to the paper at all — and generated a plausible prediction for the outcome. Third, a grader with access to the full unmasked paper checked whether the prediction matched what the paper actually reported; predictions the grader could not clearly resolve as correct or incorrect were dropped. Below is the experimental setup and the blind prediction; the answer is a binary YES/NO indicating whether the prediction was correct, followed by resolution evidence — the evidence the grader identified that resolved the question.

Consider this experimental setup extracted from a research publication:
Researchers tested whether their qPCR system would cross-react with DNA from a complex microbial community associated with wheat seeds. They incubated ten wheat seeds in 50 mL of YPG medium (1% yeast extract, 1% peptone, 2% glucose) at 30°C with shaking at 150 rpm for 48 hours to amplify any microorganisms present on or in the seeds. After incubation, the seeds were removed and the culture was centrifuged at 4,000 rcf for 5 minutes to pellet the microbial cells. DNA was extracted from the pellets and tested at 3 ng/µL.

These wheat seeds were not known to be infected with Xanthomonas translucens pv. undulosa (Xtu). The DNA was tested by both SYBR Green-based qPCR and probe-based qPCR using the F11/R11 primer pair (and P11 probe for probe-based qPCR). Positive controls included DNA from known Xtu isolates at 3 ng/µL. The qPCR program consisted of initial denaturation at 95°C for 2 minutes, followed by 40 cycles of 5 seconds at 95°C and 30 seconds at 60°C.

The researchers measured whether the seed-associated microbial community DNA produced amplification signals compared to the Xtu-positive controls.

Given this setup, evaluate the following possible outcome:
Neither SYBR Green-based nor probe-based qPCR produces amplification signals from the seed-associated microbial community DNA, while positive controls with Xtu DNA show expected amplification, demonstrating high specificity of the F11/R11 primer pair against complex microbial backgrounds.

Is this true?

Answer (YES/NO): NO